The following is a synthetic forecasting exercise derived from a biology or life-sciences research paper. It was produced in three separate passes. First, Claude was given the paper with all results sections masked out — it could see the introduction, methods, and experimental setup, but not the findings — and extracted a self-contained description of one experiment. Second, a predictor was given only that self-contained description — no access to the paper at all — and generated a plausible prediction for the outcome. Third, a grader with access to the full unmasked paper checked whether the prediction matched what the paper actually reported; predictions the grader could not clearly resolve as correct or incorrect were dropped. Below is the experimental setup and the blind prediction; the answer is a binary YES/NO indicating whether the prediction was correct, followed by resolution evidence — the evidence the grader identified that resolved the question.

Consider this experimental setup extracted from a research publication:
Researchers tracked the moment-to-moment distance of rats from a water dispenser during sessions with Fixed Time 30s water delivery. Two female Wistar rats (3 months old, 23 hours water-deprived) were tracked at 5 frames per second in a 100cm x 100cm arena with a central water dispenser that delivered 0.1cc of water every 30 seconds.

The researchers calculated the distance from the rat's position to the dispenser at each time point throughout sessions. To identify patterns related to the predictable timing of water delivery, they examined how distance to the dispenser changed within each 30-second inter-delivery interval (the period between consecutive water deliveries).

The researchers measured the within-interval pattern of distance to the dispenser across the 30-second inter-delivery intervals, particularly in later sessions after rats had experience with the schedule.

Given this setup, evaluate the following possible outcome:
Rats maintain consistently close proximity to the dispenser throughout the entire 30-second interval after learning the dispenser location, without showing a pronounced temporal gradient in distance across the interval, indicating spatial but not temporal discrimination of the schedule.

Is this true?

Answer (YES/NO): NO